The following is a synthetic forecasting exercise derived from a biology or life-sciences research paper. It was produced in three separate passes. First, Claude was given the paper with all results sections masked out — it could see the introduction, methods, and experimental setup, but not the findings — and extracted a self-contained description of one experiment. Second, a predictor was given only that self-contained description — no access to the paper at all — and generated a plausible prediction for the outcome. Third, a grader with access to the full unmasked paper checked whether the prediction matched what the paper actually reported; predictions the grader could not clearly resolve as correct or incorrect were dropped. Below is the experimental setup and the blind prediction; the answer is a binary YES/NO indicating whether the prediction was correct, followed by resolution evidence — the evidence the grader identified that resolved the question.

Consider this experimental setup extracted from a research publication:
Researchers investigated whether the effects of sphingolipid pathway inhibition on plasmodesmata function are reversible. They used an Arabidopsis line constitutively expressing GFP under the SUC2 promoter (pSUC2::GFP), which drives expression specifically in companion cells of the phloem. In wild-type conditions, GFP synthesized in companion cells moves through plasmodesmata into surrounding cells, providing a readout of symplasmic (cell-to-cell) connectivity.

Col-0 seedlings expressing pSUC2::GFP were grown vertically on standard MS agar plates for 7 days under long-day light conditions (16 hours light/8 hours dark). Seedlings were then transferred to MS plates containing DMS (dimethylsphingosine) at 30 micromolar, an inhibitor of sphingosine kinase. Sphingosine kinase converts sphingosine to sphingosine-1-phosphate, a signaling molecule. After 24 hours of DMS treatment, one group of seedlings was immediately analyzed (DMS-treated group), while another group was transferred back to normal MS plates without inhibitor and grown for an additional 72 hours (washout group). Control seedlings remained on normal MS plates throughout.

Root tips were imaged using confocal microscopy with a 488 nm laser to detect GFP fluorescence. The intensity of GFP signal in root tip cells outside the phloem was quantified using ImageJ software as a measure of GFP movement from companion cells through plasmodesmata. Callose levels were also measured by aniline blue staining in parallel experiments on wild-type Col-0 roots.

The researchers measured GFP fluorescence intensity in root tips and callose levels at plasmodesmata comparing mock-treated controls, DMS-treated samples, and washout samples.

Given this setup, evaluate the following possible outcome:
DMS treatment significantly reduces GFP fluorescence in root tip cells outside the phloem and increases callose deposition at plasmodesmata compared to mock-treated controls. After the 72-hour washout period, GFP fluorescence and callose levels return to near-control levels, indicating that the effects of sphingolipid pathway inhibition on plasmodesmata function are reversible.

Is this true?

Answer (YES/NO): NO